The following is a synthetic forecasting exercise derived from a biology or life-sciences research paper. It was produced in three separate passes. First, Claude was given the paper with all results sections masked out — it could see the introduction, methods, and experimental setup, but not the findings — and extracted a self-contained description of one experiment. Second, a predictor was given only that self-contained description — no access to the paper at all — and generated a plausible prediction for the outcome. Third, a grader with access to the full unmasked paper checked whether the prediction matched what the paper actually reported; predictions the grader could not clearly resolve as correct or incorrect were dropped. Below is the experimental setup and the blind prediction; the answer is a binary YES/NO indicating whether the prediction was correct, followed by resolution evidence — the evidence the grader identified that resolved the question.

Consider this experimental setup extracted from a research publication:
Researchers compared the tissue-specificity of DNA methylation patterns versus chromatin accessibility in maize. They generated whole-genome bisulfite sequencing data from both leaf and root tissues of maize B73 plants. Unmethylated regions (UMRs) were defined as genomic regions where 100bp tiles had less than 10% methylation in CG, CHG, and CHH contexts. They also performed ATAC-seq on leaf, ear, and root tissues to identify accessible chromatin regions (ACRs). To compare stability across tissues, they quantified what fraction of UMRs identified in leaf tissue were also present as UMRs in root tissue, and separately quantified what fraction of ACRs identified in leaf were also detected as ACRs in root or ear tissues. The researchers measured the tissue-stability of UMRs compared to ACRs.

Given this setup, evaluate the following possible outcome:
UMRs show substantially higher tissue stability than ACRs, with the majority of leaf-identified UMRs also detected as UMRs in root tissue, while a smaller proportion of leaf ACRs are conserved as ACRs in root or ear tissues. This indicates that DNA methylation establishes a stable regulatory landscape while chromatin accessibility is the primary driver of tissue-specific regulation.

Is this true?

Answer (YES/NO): YES